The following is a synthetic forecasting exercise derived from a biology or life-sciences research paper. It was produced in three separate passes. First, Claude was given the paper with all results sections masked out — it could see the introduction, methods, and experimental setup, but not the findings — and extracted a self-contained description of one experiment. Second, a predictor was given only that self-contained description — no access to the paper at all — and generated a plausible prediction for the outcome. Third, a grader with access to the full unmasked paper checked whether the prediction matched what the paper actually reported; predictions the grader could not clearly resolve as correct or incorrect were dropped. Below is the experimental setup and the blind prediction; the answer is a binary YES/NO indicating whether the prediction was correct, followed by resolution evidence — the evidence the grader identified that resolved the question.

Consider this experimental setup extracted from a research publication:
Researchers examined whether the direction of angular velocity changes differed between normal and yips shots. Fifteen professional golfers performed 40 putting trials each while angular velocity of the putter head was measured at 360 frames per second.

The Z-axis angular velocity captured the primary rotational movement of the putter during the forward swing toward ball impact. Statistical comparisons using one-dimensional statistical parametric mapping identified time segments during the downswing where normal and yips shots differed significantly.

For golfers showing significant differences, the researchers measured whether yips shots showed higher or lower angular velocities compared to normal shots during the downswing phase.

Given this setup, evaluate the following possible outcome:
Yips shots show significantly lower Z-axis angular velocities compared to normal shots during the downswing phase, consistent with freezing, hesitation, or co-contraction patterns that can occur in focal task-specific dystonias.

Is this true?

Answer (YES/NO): NO